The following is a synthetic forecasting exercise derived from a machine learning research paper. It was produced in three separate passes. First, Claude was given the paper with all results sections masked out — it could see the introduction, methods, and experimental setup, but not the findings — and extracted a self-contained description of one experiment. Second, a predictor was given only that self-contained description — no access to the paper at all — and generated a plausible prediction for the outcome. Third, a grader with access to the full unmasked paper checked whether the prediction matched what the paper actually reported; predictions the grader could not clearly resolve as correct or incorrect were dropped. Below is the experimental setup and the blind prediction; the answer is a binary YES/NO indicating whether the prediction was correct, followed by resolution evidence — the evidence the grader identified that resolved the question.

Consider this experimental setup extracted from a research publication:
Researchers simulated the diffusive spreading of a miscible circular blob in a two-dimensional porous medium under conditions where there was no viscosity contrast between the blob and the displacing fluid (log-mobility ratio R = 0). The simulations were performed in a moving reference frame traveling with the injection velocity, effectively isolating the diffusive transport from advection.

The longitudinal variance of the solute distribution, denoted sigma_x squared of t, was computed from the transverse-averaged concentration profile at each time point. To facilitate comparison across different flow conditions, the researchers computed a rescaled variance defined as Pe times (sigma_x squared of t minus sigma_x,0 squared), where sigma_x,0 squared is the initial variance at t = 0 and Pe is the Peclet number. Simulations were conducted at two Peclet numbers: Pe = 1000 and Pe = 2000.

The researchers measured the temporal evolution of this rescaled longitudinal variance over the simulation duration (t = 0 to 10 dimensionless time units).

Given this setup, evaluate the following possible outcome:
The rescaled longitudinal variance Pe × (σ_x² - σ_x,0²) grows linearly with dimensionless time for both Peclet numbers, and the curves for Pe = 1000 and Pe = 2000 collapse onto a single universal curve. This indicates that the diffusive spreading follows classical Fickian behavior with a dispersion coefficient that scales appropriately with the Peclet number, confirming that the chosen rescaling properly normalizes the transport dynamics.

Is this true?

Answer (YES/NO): YES